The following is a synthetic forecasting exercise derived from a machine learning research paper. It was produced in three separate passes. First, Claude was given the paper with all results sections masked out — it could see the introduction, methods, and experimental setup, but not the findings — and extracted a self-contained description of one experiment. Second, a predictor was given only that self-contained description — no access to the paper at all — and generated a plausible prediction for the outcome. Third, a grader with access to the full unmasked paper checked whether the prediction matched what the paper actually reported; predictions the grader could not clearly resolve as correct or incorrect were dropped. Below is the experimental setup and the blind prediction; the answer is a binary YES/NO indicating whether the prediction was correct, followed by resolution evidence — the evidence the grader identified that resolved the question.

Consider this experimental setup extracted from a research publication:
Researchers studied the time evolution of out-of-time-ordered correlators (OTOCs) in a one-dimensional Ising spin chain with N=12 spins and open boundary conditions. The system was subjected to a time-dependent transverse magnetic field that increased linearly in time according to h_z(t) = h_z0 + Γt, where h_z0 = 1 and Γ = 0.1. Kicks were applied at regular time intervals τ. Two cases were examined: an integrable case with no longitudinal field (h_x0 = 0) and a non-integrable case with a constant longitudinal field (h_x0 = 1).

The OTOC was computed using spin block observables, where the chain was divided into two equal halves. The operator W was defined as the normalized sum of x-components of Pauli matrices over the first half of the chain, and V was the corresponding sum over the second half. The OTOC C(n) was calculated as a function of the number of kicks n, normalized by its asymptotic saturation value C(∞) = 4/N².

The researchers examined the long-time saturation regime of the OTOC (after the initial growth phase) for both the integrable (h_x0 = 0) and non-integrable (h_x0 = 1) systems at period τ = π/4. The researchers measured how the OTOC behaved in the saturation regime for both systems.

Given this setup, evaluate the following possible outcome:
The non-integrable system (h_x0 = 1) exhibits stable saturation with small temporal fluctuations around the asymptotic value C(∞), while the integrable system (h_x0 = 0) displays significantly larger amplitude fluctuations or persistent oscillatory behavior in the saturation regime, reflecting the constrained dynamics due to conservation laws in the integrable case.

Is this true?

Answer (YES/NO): YES